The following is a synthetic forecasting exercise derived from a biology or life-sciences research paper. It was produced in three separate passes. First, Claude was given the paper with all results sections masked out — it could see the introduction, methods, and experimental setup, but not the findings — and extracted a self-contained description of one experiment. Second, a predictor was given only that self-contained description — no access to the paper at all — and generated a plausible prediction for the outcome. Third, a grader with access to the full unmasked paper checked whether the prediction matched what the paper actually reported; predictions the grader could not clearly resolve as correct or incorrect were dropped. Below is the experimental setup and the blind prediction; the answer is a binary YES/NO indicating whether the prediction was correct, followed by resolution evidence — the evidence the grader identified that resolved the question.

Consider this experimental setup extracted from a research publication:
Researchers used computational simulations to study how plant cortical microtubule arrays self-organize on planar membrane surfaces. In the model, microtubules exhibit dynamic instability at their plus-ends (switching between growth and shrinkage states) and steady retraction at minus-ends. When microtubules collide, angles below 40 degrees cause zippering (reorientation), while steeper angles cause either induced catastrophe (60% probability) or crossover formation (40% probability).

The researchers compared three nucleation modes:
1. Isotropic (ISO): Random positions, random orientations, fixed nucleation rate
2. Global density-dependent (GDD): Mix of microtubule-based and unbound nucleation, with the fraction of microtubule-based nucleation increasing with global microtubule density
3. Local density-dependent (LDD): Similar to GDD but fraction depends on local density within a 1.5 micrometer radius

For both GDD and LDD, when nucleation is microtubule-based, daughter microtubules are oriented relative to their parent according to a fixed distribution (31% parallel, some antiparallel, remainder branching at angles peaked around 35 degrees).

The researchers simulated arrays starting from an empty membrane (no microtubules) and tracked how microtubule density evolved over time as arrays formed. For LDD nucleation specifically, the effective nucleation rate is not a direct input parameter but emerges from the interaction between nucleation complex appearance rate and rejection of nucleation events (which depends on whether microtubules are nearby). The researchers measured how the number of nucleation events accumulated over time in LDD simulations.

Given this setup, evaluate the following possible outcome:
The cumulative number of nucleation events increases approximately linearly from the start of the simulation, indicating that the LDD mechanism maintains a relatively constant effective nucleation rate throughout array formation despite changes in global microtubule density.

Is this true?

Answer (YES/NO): YES